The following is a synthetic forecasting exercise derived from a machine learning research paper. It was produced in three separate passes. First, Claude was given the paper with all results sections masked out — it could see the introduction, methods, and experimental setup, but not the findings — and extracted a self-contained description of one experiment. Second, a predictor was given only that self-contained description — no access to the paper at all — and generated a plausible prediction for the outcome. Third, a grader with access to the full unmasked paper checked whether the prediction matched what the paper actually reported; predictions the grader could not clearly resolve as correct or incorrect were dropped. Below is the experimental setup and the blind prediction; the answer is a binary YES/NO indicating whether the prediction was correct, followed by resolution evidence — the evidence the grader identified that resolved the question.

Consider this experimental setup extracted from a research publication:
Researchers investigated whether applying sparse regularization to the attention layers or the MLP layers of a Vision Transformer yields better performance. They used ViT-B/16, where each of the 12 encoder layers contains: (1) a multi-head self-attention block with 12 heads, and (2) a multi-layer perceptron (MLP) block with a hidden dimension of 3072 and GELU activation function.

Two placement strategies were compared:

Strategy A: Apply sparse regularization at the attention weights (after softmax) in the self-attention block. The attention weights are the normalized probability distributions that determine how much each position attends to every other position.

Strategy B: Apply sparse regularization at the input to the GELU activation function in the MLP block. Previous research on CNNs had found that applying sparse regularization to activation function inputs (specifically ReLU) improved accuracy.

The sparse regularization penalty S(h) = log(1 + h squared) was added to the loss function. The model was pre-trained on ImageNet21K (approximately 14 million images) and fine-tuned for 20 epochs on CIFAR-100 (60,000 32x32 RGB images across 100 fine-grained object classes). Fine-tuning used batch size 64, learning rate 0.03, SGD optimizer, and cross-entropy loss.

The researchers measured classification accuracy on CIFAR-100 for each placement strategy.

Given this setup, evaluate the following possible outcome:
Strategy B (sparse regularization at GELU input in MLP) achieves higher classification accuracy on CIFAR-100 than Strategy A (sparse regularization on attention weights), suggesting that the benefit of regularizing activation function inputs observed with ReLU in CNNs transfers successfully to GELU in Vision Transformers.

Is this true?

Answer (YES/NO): NO